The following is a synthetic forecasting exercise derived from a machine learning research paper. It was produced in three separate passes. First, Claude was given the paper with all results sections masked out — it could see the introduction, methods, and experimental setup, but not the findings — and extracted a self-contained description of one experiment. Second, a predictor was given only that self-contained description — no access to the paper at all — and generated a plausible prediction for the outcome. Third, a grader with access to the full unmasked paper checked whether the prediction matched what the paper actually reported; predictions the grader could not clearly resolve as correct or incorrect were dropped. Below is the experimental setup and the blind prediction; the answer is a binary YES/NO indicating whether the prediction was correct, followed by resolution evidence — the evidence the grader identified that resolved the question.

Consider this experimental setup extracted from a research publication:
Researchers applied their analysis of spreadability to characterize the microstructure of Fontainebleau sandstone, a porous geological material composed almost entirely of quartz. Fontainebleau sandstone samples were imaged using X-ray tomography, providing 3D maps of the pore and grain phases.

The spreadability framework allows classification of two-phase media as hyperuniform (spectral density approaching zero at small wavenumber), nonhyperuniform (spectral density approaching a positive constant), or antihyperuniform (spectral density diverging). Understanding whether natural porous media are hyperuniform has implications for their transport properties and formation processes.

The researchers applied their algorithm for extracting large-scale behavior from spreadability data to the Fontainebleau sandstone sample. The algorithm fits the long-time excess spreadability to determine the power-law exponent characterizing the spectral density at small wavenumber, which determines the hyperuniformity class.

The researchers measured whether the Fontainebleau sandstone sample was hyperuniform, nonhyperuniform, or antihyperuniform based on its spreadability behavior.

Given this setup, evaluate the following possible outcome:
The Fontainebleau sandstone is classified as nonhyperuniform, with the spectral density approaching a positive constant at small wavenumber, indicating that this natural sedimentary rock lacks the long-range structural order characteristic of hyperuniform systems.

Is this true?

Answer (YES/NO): YES